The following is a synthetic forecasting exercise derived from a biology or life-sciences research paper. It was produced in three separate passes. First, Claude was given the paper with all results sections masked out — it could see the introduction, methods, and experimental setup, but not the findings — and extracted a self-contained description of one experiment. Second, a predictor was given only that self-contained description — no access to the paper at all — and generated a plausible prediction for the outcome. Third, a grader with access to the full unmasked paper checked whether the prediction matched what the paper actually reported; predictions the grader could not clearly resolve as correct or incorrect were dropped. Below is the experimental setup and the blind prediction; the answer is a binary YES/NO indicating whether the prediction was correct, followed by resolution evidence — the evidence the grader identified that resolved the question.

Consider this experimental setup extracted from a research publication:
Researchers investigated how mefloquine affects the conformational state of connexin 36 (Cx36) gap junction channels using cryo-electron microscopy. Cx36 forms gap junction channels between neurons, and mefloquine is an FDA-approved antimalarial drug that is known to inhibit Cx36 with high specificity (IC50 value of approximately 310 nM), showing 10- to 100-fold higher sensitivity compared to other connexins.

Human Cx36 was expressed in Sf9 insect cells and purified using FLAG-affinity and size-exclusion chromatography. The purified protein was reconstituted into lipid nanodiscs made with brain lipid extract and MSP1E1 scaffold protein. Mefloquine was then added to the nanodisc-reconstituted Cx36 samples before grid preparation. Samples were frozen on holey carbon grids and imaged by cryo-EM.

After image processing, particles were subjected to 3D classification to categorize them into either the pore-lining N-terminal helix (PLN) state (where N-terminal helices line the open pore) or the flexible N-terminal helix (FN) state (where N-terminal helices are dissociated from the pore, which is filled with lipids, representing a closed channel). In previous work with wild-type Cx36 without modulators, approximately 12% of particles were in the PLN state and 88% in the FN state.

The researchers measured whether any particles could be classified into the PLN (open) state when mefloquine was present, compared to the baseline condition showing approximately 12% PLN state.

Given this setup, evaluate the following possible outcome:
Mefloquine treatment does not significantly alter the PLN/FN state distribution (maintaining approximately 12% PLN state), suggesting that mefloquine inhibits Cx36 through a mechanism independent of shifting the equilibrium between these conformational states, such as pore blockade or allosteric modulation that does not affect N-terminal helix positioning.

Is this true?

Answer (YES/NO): NO